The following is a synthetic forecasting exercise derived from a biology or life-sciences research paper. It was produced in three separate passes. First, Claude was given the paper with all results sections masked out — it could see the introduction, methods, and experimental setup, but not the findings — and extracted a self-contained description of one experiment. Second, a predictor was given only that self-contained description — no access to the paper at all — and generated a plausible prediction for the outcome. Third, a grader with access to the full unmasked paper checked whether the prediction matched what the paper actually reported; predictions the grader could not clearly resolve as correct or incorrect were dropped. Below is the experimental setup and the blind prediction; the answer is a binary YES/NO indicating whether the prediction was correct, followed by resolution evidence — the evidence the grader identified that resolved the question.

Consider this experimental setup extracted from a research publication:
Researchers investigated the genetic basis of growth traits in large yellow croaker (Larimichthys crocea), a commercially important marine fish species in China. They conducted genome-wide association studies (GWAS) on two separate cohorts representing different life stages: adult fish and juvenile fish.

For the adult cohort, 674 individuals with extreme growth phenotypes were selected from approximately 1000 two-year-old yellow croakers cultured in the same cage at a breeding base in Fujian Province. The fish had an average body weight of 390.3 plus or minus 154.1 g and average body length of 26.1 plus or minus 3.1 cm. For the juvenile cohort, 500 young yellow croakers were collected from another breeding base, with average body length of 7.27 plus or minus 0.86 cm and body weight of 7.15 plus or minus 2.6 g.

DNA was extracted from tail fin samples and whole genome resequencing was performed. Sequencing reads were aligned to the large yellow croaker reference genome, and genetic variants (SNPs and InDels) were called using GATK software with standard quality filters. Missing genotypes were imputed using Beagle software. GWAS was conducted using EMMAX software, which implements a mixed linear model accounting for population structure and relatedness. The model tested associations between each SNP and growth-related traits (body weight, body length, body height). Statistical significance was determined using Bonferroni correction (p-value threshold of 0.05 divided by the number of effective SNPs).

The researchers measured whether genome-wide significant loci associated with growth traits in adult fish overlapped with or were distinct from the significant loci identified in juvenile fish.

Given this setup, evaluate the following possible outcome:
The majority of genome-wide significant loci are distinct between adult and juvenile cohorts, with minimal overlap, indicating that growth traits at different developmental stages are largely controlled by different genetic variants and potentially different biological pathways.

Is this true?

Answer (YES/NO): NO